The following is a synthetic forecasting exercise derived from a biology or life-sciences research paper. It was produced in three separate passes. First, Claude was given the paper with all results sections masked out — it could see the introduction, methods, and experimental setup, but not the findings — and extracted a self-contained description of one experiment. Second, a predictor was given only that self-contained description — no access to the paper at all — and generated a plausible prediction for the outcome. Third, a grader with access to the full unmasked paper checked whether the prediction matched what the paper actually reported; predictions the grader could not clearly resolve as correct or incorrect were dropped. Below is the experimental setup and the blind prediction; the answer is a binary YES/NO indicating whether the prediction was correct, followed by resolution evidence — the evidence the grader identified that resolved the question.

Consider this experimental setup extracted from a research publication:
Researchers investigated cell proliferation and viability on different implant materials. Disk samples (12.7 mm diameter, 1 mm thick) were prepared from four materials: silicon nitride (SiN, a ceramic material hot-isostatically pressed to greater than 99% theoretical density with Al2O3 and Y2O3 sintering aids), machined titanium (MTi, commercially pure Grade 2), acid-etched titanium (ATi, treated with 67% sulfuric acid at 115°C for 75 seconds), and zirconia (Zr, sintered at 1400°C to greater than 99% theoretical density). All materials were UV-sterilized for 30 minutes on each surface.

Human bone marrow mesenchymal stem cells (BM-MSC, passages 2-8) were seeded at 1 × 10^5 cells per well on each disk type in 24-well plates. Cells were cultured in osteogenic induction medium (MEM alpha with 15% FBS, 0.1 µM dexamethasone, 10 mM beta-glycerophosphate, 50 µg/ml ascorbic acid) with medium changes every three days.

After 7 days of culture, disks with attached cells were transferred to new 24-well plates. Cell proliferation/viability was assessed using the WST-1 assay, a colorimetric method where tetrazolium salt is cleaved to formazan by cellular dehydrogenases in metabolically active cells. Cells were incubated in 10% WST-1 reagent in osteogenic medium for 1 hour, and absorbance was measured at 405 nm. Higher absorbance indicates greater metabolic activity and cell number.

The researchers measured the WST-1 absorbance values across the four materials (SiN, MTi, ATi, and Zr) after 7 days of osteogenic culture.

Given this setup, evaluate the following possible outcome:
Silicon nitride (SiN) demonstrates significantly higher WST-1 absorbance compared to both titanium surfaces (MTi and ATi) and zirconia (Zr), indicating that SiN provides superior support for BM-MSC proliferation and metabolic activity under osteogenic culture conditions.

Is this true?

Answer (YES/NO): NO